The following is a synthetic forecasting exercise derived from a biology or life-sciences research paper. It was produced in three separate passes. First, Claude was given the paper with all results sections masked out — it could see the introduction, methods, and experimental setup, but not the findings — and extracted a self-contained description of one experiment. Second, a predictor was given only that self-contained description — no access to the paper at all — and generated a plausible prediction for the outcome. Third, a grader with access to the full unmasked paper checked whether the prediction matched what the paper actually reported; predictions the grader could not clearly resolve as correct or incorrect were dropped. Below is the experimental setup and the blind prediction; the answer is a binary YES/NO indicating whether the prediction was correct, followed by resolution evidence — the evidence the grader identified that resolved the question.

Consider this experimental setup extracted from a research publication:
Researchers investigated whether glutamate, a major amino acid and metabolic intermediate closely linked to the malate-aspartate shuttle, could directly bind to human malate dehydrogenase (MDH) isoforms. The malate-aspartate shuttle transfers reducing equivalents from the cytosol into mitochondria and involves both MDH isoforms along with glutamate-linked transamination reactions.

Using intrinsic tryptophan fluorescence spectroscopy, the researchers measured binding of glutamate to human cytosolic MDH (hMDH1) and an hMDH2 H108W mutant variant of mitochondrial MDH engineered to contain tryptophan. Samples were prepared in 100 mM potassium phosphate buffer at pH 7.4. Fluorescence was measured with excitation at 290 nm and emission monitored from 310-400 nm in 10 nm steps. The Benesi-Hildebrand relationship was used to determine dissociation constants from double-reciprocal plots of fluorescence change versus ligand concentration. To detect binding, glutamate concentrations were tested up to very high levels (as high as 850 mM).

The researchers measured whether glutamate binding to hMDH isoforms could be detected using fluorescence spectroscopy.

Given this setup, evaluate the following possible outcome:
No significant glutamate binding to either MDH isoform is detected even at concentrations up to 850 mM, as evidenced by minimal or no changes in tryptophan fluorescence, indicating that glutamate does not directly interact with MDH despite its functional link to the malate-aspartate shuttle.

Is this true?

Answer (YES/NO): YES